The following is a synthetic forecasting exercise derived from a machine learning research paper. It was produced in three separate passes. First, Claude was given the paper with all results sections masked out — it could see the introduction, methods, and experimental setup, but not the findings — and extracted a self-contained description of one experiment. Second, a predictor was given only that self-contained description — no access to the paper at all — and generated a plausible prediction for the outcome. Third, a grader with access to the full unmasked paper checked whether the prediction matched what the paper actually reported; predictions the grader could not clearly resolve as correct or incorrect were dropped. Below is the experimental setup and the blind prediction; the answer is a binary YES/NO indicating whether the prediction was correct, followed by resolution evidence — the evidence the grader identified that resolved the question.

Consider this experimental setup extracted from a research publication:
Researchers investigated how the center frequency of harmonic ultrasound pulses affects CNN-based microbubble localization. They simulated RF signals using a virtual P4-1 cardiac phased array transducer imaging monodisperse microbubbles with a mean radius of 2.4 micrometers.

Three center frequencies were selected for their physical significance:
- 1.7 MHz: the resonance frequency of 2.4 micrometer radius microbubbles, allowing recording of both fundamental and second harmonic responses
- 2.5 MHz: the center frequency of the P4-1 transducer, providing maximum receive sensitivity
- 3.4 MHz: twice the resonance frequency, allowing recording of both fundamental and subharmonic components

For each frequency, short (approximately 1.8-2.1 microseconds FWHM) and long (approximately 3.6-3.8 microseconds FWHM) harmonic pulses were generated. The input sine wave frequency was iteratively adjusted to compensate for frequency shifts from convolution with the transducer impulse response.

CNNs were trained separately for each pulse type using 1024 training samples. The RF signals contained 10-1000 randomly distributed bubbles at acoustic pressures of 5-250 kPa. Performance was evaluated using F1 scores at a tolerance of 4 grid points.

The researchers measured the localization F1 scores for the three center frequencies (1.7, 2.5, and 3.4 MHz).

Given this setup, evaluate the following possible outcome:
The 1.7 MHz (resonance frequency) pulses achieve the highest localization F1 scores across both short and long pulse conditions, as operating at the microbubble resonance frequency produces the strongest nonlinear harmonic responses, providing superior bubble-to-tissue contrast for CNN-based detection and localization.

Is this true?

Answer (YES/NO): NO